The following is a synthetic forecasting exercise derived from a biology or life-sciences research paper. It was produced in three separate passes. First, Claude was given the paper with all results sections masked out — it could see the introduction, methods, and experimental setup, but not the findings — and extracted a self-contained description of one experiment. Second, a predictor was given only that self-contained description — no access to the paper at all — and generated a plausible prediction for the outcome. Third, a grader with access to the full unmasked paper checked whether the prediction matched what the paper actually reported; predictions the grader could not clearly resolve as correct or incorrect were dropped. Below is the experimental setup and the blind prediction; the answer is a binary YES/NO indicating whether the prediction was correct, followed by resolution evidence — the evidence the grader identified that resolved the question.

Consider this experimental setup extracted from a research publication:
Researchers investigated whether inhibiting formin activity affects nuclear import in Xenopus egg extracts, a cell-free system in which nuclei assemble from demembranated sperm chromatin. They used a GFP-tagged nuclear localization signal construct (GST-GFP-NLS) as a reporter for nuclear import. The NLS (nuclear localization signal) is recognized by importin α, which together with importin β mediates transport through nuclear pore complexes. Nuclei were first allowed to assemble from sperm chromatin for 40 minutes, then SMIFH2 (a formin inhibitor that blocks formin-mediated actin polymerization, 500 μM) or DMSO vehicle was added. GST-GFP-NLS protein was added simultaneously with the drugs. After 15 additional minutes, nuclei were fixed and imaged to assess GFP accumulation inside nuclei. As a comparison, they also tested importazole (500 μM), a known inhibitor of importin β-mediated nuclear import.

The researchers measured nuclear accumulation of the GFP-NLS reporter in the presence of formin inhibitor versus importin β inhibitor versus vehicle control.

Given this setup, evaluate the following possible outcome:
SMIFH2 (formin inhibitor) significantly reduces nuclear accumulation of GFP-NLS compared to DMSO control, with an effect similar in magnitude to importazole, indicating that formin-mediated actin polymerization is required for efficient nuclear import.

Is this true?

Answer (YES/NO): YES